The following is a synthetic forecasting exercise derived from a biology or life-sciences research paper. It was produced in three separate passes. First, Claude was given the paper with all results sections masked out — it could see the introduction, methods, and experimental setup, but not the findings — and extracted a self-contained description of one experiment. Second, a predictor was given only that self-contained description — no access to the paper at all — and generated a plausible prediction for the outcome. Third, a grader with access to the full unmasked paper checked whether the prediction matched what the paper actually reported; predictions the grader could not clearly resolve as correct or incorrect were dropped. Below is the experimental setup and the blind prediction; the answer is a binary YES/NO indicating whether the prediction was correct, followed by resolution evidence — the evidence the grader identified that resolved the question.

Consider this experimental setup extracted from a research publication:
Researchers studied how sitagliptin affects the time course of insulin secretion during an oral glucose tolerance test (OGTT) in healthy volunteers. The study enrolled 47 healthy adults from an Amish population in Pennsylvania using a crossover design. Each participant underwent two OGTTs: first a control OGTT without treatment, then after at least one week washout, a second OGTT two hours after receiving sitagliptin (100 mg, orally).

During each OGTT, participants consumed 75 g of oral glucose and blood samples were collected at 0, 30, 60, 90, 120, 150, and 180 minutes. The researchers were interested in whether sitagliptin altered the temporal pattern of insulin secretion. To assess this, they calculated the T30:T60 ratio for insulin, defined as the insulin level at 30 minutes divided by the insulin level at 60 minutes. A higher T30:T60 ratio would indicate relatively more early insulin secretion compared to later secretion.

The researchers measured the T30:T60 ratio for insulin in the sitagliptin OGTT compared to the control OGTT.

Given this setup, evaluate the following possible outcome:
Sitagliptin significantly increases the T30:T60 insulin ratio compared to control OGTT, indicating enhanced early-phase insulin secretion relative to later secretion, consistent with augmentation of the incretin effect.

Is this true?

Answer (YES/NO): YES